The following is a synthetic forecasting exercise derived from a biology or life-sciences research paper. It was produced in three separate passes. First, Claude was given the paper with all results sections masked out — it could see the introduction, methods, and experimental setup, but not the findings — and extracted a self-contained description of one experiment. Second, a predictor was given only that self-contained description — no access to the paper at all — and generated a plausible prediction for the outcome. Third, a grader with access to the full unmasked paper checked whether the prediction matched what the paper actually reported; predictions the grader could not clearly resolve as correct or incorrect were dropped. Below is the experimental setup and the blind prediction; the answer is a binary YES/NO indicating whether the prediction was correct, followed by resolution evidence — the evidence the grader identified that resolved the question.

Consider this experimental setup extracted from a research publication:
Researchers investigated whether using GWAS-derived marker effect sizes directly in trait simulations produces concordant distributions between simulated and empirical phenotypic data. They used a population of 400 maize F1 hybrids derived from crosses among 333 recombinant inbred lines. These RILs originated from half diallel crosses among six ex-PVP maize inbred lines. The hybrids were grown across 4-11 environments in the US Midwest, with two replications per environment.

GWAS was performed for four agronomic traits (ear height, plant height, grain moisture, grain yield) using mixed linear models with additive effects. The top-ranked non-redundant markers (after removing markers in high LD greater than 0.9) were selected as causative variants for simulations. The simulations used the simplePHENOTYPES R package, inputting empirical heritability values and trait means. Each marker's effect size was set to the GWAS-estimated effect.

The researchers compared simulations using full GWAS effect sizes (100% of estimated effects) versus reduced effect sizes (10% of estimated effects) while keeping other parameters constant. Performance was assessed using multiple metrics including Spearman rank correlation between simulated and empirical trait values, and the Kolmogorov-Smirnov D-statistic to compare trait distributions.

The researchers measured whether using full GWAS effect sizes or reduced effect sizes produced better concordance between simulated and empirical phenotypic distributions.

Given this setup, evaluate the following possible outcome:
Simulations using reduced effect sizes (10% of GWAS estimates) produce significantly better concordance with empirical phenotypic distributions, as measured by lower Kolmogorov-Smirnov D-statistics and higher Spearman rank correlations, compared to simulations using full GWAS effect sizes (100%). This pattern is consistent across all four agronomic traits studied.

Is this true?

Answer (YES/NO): NO